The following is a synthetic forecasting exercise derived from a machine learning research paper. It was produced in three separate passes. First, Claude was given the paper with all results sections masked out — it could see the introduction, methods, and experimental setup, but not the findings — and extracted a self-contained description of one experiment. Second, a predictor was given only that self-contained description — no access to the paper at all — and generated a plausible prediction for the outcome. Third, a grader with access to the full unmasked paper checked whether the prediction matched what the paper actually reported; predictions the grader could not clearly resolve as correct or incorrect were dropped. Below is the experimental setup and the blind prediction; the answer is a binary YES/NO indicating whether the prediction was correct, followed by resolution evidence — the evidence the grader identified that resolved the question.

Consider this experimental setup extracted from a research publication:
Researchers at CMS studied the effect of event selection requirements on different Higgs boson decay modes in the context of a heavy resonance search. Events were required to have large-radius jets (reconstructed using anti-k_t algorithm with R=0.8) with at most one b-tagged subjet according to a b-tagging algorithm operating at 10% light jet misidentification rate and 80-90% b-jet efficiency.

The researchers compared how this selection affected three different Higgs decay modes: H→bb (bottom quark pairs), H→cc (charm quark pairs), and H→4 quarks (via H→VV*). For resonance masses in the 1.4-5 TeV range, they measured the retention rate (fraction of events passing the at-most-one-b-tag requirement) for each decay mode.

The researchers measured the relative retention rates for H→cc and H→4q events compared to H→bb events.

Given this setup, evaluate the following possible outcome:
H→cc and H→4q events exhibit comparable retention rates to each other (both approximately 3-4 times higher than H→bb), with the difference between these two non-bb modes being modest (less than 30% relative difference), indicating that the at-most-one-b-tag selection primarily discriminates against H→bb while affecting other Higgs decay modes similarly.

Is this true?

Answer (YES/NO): NO